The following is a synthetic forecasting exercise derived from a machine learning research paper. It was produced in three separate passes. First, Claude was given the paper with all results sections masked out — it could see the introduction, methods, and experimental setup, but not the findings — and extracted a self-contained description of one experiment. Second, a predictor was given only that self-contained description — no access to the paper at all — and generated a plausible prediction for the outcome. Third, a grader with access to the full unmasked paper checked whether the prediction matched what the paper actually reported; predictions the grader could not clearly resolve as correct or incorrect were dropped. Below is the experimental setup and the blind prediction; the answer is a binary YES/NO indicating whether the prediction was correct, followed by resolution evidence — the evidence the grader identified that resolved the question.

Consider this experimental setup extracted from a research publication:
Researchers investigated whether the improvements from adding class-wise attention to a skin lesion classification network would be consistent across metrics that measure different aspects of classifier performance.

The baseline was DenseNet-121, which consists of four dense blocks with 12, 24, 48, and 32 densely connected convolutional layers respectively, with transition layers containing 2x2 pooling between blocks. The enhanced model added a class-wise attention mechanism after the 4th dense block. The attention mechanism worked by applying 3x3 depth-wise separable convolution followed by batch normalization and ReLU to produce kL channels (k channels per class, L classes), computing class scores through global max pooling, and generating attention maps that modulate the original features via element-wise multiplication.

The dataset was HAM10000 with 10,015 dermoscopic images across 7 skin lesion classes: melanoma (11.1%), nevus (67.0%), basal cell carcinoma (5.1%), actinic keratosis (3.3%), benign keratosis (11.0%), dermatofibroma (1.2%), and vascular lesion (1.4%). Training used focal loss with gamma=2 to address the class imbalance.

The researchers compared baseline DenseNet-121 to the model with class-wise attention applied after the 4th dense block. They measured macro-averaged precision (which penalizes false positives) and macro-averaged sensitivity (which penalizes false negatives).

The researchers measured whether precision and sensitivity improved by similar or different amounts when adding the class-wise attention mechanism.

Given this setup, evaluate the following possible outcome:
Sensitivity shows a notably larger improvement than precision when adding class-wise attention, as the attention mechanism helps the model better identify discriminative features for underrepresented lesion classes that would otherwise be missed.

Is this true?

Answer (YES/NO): NO